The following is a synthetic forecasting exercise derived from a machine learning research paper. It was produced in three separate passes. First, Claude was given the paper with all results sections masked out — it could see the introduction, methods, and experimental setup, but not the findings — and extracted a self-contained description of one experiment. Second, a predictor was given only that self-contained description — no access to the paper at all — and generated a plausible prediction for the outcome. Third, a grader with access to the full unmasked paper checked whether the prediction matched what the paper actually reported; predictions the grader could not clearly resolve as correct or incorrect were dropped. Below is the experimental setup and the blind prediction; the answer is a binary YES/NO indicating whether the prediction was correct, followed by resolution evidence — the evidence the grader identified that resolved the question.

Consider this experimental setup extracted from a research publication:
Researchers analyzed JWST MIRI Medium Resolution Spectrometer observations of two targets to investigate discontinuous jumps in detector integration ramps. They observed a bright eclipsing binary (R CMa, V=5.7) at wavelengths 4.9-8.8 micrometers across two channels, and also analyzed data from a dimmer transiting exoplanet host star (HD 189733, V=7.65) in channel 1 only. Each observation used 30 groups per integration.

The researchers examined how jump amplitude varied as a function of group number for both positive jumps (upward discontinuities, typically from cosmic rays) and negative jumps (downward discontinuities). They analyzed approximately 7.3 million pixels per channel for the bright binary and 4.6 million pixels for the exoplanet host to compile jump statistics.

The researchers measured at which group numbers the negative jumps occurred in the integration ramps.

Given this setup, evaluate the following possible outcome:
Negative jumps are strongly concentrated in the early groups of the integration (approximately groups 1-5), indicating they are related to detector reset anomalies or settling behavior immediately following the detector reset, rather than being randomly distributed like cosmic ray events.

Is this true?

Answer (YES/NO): NO